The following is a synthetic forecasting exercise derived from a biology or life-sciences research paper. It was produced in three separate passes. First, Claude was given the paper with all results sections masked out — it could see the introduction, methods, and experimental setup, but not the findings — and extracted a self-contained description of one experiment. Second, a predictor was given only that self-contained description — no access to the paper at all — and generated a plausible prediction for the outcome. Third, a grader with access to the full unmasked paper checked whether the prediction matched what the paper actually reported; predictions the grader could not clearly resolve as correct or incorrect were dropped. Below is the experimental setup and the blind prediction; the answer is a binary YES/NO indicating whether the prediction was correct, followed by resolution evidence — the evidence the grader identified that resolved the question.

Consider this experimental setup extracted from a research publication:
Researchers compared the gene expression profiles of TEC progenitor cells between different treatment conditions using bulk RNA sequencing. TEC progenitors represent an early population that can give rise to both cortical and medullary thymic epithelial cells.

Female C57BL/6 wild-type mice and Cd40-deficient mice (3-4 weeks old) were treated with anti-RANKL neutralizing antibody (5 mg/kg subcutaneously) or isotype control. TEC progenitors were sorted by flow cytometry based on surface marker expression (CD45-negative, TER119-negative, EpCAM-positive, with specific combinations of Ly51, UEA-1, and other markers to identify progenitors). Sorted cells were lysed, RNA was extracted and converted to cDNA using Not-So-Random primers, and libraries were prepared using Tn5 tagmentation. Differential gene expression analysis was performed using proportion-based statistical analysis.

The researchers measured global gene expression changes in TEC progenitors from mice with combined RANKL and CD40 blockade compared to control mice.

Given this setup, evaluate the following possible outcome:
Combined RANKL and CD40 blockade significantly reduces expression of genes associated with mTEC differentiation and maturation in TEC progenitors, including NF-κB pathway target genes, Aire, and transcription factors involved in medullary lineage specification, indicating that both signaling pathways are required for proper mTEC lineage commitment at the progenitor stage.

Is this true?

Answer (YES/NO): NO